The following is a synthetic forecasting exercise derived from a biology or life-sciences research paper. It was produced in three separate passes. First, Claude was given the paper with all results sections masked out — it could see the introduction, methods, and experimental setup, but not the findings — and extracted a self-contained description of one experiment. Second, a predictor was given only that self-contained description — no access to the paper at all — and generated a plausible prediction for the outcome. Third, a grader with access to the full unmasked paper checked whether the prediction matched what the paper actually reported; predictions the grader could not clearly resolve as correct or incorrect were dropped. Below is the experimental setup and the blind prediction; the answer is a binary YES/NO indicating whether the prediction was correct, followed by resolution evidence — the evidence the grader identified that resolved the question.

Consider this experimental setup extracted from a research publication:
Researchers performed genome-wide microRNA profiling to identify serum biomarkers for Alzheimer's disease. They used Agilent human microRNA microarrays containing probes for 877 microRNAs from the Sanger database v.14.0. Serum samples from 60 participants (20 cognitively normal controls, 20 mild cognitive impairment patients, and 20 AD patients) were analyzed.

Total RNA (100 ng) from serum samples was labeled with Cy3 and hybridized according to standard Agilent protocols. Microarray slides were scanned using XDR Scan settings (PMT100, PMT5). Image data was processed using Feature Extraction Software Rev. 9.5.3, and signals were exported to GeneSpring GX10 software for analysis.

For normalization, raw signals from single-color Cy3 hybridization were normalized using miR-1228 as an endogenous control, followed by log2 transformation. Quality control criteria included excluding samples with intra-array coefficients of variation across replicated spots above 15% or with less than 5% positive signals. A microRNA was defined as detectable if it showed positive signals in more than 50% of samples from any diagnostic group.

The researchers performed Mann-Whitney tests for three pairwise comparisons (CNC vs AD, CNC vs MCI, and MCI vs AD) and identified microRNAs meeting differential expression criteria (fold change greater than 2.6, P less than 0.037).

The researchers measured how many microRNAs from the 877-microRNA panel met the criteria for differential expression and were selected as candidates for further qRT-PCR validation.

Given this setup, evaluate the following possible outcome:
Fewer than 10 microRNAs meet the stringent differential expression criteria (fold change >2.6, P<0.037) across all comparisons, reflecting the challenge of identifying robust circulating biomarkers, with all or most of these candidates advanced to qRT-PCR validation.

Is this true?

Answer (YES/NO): NO